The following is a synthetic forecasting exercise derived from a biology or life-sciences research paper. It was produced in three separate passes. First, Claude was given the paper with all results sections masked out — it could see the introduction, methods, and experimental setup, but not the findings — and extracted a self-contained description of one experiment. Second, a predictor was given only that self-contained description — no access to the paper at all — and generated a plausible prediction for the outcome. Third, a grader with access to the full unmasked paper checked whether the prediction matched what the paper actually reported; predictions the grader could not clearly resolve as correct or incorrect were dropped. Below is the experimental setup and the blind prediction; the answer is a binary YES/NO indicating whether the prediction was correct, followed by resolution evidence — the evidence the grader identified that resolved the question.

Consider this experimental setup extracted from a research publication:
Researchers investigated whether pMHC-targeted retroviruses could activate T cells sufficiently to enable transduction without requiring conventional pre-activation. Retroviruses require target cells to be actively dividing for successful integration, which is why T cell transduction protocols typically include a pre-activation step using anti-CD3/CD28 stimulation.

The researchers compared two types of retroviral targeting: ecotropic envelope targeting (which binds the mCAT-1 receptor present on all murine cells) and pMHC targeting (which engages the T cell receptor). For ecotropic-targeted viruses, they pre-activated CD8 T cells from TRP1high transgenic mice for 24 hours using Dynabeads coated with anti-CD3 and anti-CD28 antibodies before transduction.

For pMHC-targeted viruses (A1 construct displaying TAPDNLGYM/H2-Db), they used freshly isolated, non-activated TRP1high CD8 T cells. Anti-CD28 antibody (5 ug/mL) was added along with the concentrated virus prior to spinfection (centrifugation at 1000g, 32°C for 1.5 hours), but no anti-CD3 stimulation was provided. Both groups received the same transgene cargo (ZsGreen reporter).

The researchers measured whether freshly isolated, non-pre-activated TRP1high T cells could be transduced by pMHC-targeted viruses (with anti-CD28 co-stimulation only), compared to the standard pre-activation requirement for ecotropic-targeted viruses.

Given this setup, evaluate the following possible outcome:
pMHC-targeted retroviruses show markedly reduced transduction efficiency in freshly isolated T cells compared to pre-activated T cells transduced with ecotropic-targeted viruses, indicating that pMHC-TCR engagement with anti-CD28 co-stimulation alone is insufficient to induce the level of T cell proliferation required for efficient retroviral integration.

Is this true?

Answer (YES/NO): NO